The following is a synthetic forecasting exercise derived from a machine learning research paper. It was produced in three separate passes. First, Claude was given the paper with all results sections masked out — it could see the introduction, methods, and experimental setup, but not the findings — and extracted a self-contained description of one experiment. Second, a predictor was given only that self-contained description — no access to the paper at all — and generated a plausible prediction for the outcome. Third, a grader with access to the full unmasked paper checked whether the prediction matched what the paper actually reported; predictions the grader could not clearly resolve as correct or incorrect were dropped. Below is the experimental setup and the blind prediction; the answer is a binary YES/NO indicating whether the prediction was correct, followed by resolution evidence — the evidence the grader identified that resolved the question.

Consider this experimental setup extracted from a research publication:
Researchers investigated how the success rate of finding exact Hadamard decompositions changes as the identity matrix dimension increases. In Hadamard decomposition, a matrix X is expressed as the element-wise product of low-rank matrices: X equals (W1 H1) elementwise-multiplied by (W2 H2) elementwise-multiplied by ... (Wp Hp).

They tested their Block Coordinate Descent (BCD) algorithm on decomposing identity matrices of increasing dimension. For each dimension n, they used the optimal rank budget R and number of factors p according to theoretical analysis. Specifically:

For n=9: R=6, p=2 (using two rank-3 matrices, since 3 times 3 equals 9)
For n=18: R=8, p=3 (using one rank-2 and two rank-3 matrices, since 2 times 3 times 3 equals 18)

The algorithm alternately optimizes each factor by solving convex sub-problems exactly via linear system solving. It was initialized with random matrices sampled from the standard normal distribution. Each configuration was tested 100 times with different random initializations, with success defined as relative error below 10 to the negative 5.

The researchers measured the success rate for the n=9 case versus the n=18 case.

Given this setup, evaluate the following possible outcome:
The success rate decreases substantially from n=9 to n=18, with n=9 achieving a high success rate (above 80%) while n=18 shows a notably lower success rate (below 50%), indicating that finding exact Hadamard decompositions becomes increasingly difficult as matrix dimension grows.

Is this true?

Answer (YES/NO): NO